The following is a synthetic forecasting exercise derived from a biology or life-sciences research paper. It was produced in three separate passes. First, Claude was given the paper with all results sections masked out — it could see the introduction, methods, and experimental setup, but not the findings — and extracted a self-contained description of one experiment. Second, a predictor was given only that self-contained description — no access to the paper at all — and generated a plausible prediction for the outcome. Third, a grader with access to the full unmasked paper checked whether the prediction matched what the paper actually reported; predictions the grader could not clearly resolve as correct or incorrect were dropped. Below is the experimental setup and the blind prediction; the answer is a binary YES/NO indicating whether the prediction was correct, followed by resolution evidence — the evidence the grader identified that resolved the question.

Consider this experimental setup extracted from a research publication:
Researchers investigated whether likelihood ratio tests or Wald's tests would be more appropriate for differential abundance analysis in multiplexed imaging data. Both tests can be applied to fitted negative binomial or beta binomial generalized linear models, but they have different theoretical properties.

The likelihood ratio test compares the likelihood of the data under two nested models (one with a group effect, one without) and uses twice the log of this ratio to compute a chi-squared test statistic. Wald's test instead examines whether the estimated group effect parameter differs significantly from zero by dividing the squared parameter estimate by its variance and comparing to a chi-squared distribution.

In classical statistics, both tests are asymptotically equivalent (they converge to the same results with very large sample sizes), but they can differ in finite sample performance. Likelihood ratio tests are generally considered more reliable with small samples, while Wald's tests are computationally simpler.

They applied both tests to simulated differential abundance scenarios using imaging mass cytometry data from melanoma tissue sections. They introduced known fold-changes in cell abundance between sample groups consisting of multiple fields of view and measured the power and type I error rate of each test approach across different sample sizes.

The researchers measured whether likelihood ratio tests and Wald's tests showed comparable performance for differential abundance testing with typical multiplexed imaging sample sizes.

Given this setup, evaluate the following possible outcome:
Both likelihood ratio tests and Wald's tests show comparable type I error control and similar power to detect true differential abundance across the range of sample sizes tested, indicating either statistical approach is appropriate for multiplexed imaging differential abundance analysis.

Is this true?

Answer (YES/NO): YES